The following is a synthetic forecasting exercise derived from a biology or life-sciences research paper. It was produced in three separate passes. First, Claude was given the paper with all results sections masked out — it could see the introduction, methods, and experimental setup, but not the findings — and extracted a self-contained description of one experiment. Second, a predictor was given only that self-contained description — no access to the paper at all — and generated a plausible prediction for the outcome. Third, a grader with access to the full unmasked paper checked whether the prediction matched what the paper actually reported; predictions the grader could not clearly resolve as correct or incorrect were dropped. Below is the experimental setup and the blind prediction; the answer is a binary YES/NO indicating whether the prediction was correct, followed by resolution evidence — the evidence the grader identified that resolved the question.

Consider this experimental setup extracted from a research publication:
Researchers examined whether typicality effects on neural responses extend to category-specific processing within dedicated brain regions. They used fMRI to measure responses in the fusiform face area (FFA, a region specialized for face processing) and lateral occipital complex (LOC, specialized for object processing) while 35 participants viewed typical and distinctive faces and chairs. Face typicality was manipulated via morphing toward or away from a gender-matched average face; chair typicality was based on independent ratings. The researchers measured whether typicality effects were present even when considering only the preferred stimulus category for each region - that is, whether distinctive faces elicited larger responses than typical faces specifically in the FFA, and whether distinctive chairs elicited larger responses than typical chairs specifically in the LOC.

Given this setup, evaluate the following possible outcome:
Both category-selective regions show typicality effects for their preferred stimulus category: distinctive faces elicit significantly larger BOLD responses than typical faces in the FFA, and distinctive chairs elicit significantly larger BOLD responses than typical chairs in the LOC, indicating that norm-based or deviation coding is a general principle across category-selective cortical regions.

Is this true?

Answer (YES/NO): YES